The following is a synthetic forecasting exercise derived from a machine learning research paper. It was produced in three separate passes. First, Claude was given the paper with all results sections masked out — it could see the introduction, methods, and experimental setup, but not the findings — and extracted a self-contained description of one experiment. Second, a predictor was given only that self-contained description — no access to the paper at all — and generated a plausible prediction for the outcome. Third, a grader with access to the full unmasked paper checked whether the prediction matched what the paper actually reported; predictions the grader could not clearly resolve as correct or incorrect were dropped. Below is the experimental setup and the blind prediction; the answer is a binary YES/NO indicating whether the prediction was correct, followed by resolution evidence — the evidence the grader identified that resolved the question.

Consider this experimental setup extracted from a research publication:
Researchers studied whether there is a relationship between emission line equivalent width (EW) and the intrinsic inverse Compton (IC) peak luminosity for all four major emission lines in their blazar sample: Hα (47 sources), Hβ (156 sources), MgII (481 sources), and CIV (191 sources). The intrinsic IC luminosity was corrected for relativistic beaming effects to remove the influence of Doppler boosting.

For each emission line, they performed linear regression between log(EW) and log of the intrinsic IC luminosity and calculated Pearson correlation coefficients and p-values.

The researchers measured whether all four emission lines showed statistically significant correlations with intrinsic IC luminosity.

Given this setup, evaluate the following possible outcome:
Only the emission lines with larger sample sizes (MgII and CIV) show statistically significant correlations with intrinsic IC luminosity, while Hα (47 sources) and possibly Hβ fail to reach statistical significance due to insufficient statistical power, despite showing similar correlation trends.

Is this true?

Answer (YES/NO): NO